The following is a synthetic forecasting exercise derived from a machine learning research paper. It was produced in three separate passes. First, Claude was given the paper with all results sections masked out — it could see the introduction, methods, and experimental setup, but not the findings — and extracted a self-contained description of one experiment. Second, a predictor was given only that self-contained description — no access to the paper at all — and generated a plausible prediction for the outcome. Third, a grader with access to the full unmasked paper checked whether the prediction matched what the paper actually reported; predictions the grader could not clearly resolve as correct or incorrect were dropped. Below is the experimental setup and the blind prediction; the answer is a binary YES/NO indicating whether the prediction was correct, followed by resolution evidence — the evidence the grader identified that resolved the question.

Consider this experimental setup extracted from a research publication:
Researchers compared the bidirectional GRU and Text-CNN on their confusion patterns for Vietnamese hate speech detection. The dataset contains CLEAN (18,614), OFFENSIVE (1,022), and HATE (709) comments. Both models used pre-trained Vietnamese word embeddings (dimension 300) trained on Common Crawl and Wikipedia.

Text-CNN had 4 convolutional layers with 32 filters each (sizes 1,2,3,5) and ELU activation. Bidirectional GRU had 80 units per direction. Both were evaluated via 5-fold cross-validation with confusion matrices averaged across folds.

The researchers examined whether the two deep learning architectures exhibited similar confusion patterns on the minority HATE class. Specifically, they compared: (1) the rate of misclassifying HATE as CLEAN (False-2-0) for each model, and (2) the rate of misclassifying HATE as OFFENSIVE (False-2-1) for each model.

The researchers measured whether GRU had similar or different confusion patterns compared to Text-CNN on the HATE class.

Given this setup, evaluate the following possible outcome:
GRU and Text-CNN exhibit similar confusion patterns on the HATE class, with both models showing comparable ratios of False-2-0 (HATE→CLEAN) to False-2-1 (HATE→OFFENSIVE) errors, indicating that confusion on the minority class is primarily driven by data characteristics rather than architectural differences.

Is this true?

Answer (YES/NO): NO